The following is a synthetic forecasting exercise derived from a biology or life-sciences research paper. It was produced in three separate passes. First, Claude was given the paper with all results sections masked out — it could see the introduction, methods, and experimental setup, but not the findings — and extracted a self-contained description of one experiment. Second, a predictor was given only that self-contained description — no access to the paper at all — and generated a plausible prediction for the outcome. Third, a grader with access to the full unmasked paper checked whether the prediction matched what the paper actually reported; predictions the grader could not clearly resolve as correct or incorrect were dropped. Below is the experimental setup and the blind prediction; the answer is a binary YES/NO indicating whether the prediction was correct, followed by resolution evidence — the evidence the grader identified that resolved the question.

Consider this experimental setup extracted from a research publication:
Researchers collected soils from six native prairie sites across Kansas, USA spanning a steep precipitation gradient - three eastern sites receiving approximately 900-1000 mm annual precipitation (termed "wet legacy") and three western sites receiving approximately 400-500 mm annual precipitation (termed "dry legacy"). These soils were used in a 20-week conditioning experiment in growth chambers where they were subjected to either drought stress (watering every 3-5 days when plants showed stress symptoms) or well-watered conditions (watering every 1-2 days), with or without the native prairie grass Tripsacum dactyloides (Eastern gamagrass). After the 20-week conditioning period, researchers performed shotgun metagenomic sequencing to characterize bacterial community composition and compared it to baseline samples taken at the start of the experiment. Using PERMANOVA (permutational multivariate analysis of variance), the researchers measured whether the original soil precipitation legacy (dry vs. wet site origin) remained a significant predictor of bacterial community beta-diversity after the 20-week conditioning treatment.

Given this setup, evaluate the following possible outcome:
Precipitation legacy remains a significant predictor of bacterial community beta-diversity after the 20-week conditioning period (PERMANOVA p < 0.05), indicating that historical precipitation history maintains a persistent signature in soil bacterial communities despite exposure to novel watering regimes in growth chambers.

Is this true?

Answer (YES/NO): YES